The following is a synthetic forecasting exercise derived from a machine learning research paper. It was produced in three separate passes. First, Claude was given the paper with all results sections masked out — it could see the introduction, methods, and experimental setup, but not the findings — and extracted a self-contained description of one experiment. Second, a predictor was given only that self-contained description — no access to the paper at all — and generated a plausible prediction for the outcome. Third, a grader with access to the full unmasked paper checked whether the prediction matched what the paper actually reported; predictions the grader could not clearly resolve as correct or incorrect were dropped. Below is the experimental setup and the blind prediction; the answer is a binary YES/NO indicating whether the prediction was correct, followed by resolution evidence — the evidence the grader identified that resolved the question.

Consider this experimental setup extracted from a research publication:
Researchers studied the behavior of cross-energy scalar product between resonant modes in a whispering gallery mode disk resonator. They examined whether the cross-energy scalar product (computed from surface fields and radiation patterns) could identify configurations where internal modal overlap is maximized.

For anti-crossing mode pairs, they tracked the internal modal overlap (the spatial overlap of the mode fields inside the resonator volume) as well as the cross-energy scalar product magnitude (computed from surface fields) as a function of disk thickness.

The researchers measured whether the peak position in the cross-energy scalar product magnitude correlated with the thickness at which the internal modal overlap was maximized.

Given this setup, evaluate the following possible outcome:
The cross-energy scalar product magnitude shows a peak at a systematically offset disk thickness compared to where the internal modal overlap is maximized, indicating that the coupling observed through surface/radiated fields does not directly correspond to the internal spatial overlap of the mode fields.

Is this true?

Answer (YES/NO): NO